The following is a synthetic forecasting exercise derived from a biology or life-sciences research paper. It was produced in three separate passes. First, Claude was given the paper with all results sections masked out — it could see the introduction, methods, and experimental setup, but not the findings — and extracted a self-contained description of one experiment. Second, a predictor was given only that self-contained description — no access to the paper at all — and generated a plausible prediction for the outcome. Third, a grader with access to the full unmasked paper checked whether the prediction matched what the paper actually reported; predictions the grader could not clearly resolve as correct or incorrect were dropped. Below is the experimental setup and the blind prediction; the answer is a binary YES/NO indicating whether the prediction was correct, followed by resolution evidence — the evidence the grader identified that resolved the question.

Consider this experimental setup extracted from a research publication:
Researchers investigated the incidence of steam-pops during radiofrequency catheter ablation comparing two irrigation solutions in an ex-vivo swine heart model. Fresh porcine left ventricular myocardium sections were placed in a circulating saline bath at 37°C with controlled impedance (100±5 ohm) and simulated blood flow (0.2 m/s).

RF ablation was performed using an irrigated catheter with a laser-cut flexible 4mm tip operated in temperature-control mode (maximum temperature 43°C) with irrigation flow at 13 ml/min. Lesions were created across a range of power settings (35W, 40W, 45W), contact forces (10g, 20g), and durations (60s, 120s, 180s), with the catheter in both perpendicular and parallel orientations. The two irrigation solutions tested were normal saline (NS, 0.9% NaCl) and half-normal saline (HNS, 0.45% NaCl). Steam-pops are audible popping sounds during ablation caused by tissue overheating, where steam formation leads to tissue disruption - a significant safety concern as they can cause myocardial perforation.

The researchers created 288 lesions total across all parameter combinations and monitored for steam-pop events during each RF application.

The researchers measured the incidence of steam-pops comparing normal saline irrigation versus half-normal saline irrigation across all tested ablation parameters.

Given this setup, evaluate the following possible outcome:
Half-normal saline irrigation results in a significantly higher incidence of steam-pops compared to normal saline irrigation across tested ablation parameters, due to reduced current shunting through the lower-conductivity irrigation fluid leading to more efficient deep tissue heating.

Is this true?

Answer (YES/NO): YES